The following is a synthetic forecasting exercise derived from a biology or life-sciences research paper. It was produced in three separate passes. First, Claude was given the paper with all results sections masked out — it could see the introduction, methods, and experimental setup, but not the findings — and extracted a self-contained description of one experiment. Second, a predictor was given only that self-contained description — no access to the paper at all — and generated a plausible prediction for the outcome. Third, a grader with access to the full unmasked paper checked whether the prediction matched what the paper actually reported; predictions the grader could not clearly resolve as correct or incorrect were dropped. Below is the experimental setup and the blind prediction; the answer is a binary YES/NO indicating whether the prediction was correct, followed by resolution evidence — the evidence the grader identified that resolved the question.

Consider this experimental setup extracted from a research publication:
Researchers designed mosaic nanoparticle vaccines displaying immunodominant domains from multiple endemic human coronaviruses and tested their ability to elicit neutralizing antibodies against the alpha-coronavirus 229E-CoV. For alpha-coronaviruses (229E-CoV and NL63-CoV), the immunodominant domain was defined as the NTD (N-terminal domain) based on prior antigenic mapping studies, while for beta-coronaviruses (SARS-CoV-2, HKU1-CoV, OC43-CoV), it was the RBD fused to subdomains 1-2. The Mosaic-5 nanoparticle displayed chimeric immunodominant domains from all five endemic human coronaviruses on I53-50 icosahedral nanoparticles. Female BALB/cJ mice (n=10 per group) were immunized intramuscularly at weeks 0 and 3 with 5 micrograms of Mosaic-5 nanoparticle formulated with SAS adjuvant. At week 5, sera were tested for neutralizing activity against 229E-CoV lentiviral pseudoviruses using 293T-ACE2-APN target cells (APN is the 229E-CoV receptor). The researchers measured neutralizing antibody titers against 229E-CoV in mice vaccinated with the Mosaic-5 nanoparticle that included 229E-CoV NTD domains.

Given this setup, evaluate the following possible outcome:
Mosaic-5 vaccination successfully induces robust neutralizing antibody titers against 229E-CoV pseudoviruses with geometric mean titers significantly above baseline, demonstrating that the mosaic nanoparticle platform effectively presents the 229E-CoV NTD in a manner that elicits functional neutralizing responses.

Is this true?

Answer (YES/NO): NO